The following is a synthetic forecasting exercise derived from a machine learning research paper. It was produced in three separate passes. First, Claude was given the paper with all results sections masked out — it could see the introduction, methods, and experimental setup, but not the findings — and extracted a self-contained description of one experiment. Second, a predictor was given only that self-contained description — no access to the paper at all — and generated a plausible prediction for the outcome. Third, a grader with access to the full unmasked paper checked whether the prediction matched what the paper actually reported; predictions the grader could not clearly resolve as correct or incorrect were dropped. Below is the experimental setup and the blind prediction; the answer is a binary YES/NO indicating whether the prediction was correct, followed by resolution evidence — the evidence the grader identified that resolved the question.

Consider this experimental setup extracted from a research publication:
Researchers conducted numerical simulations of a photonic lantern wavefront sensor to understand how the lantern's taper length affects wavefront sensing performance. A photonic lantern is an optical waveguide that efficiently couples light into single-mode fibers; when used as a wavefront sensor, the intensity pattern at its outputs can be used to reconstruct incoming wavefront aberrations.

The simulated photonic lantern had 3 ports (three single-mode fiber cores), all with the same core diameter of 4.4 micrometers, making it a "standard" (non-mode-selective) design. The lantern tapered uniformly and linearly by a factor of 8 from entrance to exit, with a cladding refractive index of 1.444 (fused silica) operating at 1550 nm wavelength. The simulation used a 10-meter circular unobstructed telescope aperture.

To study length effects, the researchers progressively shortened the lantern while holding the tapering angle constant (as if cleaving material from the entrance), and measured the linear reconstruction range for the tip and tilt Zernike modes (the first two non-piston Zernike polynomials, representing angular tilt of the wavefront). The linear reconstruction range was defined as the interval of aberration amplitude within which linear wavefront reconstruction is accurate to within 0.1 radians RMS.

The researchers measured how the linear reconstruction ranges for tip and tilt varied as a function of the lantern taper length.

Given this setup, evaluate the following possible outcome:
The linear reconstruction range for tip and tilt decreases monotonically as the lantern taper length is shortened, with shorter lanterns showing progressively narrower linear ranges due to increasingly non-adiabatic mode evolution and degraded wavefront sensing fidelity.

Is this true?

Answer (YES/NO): NO